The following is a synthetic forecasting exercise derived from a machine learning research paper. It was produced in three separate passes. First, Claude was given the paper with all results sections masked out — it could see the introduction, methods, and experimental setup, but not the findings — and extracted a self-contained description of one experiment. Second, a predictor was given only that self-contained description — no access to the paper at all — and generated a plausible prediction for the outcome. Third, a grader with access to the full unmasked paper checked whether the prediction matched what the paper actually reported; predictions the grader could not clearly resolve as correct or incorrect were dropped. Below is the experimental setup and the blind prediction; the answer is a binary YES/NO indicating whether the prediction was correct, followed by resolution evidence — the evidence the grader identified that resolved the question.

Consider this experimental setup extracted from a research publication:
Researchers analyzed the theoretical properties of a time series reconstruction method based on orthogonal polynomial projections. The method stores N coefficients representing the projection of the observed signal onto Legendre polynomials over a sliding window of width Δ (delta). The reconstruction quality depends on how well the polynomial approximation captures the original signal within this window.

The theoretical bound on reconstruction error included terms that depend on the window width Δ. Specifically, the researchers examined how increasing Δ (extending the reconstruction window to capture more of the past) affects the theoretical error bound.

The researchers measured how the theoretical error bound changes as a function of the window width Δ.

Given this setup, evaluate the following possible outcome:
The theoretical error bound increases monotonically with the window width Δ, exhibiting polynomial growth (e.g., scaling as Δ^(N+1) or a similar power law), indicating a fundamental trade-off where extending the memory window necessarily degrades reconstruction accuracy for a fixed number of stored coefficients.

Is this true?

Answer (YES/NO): NO